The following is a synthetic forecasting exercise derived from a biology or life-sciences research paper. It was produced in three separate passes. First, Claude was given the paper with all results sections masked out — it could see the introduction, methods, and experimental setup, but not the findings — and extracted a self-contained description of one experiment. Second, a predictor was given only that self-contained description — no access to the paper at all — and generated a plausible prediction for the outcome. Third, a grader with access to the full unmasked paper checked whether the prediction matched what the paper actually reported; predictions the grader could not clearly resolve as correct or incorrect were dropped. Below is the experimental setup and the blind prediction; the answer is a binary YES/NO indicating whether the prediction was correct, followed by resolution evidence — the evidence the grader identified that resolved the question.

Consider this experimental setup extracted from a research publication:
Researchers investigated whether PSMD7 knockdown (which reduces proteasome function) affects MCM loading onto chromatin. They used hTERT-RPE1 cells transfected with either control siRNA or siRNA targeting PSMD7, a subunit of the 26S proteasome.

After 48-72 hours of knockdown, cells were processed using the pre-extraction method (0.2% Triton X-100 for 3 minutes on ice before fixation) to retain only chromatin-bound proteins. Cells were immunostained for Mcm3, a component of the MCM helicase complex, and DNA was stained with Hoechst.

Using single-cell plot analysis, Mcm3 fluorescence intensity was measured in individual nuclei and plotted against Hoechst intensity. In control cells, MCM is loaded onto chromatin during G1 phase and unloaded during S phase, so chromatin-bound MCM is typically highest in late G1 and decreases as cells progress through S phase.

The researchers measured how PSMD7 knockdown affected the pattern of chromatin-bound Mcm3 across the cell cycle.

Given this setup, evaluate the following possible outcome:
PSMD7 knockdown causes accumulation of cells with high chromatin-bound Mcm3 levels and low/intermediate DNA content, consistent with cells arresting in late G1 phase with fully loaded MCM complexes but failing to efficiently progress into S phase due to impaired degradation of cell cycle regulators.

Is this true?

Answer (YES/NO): NO